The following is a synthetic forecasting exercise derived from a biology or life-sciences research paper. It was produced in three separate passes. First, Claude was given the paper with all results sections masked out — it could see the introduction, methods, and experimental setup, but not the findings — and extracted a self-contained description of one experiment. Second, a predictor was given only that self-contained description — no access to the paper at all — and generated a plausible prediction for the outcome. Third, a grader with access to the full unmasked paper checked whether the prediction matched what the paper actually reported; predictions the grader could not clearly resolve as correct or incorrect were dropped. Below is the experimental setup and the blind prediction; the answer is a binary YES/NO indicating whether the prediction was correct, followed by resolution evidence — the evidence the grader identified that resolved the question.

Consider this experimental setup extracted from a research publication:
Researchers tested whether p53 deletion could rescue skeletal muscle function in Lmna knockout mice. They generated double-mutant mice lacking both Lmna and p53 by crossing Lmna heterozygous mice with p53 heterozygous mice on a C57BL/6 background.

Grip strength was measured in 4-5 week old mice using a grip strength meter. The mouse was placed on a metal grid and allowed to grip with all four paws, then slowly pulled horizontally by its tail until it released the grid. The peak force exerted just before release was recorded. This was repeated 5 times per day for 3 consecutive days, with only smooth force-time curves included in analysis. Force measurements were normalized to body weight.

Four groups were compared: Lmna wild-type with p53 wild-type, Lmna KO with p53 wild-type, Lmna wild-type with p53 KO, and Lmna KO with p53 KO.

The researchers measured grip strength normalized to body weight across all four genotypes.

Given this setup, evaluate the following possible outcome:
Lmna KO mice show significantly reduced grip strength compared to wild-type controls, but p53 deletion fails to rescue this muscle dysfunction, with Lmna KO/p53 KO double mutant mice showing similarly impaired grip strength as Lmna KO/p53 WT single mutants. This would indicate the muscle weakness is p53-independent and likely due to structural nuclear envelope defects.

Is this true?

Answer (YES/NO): YES